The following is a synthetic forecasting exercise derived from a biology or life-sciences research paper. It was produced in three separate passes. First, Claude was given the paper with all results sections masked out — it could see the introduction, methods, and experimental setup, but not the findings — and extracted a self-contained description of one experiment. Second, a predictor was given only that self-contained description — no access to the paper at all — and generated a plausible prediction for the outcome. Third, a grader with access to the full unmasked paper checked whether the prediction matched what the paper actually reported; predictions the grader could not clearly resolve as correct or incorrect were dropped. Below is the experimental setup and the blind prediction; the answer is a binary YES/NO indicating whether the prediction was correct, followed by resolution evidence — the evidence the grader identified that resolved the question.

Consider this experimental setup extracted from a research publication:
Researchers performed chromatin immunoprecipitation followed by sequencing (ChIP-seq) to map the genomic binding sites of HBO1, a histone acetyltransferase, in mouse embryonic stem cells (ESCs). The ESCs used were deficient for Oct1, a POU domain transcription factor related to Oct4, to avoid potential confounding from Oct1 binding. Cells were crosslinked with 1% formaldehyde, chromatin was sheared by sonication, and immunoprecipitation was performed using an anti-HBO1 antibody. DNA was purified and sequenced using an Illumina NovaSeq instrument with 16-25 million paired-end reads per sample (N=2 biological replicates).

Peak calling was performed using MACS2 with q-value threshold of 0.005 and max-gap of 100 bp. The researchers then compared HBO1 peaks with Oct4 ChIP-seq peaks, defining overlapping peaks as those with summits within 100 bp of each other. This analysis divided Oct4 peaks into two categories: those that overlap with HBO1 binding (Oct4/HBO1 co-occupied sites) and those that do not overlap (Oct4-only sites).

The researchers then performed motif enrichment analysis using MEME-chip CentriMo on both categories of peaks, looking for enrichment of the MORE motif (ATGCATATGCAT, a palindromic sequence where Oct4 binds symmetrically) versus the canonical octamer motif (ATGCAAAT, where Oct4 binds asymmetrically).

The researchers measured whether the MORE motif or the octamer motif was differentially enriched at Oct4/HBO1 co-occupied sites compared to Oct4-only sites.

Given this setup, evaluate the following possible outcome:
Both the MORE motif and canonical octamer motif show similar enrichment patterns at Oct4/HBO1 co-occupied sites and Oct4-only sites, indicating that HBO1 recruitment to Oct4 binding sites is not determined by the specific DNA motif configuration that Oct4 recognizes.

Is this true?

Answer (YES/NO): NO